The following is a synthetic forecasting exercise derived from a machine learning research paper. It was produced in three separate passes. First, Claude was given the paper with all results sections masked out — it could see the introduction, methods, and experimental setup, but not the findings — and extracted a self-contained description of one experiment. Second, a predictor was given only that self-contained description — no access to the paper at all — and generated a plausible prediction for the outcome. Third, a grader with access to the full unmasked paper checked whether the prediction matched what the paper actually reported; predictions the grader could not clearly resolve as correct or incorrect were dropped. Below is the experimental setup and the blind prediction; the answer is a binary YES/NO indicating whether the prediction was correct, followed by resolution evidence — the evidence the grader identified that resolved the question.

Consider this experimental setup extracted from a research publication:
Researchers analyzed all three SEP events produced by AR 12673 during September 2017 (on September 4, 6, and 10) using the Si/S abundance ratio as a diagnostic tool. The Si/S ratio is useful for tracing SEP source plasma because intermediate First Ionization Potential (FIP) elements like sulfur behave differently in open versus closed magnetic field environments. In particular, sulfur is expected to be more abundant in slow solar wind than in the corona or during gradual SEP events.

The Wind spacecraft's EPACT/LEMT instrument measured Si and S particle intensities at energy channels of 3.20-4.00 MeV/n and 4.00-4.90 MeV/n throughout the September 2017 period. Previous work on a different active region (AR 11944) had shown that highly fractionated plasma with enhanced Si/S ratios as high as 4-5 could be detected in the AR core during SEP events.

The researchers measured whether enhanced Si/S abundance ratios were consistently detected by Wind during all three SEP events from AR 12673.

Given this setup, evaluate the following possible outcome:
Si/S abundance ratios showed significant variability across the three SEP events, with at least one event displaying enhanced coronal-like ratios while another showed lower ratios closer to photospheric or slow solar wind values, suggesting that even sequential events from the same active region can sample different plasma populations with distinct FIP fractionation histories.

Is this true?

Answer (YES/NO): NO